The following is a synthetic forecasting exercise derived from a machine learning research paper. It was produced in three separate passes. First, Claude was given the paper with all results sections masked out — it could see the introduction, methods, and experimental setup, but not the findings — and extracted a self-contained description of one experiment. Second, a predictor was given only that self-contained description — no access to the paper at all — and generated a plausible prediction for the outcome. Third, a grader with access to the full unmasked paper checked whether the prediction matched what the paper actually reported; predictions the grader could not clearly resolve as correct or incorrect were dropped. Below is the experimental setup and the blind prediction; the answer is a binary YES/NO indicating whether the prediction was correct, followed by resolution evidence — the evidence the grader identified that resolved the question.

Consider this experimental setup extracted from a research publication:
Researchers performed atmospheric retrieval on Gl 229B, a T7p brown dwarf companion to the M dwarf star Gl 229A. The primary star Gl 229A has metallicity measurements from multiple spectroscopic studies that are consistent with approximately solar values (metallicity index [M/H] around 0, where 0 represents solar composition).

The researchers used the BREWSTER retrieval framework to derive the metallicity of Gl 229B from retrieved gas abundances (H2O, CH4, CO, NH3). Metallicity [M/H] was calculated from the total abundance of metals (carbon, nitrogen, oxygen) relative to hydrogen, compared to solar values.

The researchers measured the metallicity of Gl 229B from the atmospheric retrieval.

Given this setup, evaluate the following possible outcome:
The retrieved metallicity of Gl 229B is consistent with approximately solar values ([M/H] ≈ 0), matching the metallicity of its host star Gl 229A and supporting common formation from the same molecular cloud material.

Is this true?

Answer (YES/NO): NO